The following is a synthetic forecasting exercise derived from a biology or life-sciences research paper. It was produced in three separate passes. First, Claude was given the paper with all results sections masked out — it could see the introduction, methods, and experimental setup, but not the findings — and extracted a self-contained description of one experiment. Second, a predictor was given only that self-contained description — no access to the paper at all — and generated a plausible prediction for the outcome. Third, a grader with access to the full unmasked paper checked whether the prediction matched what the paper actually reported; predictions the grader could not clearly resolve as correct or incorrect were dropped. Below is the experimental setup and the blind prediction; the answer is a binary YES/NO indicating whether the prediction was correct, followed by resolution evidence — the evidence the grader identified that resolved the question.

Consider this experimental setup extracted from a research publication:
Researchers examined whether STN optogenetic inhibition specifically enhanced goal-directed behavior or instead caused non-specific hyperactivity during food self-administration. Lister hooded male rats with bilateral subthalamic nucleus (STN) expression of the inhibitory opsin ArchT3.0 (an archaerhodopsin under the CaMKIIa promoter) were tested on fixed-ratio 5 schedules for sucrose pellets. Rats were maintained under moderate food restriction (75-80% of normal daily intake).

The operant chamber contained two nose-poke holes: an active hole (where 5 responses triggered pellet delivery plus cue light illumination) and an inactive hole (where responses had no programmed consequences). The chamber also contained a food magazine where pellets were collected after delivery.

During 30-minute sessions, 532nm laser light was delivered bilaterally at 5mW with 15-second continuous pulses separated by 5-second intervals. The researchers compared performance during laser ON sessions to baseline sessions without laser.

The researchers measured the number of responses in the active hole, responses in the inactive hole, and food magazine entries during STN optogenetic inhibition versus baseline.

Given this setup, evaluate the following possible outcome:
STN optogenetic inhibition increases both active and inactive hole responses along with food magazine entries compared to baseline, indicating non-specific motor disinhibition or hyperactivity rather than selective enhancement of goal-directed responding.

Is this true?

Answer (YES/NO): NO